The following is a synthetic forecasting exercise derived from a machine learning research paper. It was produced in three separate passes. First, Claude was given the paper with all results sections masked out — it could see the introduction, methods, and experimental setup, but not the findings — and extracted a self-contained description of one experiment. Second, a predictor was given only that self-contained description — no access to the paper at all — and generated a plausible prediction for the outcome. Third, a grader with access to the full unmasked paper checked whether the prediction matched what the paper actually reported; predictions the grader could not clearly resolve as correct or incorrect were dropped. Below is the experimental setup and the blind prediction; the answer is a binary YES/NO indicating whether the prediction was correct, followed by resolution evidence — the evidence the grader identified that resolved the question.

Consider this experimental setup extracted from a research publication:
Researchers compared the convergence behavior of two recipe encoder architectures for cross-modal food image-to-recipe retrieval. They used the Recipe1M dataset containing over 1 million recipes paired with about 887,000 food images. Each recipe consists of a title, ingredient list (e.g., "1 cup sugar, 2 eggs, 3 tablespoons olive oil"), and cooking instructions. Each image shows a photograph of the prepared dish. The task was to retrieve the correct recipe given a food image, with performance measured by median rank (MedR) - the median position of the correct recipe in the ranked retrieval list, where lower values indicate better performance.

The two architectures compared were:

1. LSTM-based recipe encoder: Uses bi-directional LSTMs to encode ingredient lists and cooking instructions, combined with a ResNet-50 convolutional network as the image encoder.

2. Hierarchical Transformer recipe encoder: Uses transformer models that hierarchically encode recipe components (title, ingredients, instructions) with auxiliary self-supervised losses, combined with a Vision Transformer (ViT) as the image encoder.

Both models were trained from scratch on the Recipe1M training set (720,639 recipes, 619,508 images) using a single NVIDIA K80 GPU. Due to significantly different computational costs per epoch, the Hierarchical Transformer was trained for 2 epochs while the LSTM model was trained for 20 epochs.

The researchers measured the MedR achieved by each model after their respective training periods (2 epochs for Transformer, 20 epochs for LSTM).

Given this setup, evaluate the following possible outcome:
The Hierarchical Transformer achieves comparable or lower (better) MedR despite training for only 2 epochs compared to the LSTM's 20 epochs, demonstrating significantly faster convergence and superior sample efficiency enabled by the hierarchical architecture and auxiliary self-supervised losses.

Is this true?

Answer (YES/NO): NO